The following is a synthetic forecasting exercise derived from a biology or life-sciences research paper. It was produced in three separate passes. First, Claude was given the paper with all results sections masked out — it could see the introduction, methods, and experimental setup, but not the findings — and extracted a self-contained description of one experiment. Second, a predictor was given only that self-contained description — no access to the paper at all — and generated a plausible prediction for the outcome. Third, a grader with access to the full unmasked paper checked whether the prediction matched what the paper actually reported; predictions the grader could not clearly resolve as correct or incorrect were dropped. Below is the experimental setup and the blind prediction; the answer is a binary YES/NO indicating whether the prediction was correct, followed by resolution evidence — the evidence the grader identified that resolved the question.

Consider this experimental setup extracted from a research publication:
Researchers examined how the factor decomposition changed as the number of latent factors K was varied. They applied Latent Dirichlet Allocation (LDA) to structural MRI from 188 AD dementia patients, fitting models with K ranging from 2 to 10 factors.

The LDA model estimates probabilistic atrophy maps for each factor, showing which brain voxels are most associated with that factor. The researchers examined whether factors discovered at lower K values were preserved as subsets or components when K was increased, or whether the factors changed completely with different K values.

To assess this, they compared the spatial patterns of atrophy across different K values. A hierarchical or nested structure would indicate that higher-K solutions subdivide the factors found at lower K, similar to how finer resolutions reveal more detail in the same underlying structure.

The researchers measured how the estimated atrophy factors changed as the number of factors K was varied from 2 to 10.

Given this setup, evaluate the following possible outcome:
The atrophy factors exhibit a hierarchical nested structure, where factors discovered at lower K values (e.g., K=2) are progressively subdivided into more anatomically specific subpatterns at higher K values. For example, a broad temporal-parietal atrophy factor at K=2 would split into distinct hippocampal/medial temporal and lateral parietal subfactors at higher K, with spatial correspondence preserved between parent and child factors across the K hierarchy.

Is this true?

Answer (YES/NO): YES